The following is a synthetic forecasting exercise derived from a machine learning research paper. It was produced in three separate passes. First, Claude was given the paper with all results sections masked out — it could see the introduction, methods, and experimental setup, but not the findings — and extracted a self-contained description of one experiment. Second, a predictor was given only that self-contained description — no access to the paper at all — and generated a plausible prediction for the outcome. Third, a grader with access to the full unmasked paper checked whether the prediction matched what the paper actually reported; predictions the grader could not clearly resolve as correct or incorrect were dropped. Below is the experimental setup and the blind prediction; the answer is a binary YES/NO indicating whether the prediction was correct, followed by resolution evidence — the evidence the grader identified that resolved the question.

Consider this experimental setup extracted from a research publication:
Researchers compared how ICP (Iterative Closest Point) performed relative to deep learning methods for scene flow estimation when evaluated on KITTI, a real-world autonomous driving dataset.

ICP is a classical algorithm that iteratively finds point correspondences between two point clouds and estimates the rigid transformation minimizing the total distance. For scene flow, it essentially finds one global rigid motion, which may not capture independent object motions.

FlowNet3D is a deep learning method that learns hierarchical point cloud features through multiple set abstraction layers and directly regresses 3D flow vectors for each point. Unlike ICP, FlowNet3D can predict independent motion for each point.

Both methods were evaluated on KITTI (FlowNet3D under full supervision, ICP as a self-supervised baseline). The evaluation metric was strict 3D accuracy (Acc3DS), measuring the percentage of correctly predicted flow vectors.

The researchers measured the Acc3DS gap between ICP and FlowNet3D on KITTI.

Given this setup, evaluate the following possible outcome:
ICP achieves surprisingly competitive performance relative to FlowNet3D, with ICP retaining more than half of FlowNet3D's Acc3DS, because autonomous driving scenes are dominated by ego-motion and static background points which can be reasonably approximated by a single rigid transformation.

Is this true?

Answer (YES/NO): NO